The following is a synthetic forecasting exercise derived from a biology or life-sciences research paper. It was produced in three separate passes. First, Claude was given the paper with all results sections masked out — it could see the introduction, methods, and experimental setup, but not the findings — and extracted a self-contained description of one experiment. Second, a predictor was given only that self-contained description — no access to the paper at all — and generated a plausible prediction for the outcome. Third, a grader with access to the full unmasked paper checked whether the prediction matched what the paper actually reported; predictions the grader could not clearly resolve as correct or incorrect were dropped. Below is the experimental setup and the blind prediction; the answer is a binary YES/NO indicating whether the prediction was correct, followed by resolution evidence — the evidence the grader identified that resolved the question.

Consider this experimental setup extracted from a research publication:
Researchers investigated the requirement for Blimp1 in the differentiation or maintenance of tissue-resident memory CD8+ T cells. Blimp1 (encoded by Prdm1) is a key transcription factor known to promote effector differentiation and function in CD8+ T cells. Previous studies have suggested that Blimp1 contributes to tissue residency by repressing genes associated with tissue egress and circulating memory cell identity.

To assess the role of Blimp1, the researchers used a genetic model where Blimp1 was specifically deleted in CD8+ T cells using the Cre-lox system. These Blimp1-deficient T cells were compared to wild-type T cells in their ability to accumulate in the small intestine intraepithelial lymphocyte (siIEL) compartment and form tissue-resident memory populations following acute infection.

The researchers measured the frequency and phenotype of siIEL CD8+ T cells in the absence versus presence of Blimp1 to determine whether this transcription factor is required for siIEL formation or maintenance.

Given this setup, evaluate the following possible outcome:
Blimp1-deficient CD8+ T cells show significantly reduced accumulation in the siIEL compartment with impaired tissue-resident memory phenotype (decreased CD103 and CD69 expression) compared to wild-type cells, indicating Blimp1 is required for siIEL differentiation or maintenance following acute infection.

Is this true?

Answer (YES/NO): NO